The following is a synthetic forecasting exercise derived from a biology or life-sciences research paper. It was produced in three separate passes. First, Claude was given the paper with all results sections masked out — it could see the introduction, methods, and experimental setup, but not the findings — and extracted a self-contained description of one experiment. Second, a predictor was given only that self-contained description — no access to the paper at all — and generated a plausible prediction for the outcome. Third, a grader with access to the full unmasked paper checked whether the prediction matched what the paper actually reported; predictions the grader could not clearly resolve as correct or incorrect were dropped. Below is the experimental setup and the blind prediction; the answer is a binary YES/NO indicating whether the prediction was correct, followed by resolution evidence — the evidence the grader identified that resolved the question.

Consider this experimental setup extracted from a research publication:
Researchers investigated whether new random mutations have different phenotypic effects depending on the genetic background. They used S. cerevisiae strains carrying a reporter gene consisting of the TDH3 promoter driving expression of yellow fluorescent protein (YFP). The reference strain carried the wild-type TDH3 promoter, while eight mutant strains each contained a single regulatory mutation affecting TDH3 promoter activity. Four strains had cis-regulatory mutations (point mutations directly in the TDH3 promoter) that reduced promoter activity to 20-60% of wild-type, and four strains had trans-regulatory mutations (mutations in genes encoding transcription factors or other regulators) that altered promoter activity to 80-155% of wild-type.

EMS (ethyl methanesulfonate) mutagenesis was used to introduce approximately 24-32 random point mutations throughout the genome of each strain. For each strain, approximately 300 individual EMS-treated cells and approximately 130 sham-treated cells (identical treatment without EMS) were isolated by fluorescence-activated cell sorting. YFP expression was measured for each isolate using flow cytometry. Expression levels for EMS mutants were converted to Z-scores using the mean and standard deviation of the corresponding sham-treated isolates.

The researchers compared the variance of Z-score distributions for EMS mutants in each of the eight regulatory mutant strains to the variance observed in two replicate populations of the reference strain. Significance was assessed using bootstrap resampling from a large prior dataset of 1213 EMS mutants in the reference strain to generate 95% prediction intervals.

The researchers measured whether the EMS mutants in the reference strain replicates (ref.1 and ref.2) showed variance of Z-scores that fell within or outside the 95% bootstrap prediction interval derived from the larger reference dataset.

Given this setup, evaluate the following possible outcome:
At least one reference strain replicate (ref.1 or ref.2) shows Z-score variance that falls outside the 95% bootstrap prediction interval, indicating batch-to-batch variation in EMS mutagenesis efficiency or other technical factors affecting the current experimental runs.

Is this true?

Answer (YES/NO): NO